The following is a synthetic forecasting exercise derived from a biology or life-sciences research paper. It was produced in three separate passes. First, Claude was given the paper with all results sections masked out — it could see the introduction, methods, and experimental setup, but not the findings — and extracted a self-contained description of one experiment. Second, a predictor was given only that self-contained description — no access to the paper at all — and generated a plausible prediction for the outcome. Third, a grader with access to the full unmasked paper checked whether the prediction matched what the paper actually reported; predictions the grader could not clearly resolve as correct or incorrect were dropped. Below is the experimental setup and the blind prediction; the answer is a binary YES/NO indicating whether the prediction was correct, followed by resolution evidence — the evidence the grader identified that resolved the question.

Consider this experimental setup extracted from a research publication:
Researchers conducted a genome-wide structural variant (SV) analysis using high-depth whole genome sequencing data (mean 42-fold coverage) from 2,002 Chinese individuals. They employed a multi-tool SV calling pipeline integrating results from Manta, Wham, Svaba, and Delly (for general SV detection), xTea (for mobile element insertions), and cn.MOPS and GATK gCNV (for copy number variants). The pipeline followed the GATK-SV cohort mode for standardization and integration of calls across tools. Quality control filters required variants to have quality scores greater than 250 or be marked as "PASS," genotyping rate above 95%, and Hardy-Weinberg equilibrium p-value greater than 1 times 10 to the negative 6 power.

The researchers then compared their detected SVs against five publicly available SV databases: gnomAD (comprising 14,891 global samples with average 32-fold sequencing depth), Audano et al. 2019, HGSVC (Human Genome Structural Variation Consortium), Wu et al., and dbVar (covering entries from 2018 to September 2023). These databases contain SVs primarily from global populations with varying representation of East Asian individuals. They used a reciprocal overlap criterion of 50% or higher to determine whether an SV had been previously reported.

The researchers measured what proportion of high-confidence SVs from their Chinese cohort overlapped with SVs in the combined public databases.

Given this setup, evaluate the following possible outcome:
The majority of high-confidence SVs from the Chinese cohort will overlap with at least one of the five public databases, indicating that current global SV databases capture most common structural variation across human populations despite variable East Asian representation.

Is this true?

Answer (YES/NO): YES